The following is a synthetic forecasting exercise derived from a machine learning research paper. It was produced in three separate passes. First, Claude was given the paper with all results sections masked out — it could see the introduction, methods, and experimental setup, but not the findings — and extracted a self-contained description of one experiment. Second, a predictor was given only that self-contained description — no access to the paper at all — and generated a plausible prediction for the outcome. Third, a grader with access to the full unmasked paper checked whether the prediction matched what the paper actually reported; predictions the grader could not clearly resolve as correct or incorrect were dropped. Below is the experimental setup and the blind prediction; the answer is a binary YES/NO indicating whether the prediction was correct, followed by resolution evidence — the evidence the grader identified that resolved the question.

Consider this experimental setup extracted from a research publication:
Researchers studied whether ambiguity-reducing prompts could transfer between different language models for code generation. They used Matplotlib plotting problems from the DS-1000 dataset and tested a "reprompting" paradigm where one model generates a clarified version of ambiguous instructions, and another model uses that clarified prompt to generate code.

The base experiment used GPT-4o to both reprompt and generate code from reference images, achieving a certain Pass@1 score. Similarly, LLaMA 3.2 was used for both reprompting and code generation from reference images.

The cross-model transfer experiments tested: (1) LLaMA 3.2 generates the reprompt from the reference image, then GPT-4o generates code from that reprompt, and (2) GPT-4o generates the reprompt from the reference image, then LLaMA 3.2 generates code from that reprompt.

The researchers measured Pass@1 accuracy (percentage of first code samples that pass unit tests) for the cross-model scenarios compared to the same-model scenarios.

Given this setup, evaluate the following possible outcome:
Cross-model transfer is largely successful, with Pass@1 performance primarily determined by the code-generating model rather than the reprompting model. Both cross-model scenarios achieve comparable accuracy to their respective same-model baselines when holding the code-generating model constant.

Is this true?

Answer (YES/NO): NO